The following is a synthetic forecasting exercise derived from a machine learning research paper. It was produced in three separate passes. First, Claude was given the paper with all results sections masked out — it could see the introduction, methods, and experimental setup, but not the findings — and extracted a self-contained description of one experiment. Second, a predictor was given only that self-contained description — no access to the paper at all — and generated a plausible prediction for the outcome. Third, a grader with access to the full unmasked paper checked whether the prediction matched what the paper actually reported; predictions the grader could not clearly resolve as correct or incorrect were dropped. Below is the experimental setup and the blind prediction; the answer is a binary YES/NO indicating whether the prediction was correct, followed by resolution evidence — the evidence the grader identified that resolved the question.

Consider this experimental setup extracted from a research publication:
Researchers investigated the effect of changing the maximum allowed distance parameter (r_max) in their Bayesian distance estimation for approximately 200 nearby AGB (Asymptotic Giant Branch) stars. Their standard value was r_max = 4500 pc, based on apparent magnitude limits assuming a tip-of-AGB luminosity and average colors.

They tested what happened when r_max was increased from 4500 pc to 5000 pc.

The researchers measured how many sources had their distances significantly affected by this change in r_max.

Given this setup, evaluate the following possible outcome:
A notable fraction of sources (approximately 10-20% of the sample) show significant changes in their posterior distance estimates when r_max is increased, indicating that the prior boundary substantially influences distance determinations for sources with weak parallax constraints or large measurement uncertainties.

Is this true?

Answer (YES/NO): NO